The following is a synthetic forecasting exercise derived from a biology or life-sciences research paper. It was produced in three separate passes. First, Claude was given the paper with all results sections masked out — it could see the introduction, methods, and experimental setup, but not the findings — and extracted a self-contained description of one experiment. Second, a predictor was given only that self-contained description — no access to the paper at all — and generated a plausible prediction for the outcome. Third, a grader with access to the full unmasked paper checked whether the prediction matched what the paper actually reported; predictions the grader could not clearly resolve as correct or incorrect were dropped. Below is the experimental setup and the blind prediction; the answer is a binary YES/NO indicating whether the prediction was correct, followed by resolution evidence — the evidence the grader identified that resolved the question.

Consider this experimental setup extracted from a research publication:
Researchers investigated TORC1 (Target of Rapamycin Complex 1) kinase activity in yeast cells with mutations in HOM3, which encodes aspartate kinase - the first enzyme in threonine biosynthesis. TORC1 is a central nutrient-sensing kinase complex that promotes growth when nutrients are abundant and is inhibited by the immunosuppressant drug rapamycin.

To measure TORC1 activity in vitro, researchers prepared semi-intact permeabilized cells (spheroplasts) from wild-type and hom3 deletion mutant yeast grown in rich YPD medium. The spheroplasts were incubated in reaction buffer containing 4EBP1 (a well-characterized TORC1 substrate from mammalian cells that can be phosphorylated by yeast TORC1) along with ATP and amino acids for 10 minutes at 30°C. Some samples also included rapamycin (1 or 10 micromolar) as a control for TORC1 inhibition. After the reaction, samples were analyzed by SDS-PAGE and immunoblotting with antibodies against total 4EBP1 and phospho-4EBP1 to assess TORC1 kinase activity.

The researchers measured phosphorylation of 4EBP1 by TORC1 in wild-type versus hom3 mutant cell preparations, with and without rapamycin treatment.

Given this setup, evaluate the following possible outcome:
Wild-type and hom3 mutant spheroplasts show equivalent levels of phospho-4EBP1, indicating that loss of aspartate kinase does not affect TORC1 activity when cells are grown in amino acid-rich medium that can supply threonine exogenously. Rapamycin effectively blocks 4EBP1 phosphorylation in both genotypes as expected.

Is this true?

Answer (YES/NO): NO